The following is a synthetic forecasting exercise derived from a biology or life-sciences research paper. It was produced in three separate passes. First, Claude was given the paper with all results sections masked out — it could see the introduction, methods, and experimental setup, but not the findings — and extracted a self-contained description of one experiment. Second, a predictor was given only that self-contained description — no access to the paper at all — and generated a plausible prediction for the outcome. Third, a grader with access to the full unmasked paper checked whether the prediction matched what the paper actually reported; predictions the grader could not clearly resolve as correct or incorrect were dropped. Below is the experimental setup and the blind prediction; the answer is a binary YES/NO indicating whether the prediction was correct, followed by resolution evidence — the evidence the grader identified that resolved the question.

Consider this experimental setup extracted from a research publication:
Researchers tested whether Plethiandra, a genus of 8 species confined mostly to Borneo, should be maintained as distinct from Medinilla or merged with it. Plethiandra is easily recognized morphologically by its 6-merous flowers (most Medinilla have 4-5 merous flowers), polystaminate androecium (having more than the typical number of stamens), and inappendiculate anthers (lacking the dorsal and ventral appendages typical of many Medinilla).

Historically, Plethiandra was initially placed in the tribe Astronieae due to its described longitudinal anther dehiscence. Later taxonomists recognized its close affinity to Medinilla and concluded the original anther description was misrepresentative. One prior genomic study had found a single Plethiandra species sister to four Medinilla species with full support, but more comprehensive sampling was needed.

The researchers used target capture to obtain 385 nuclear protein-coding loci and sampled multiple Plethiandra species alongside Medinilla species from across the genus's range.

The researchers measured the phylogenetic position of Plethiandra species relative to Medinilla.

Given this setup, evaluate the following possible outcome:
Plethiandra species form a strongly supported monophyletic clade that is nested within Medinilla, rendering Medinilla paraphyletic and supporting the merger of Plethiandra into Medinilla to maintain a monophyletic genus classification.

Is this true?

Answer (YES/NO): YES